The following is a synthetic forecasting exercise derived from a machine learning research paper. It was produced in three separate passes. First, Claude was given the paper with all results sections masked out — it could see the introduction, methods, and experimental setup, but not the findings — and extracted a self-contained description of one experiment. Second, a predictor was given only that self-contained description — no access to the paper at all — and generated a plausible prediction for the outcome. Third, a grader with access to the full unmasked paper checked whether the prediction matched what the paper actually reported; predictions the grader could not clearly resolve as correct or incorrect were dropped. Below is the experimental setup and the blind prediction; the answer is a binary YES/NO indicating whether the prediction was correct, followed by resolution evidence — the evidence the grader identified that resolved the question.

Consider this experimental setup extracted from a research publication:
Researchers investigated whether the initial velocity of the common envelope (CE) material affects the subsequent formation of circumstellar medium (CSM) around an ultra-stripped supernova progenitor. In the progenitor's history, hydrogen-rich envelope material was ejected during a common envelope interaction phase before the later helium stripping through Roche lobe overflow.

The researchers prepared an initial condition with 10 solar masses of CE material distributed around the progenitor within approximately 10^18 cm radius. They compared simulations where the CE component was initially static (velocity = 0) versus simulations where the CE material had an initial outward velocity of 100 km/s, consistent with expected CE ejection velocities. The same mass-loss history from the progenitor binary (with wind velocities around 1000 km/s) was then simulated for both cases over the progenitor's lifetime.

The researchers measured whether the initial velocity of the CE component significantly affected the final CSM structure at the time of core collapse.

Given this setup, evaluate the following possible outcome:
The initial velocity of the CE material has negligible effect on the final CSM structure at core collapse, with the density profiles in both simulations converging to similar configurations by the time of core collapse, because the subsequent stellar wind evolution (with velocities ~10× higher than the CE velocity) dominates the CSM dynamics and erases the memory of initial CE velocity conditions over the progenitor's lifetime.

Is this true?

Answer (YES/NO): YES